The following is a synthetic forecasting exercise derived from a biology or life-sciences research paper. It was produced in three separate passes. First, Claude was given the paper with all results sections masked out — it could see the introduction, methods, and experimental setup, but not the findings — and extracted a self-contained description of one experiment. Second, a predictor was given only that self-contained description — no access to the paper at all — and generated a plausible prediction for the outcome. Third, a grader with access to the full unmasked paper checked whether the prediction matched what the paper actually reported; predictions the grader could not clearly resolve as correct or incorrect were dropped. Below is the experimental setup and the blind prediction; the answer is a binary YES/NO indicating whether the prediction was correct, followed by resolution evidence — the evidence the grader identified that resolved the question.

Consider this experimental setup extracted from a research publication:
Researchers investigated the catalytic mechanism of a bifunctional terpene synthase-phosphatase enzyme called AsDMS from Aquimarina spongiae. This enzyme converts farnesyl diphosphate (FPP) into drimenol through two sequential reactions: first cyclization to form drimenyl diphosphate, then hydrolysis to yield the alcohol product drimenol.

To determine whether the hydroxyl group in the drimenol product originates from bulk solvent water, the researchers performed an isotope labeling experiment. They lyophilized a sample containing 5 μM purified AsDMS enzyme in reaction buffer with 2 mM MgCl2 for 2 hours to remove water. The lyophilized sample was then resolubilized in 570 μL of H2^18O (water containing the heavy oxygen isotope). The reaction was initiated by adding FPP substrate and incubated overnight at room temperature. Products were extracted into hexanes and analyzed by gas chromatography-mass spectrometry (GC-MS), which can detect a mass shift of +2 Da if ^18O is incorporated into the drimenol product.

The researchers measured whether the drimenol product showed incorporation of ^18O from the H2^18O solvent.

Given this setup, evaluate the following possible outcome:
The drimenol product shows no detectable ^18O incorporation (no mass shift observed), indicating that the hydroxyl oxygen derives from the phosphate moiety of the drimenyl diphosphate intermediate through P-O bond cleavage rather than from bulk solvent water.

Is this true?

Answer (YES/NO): NO